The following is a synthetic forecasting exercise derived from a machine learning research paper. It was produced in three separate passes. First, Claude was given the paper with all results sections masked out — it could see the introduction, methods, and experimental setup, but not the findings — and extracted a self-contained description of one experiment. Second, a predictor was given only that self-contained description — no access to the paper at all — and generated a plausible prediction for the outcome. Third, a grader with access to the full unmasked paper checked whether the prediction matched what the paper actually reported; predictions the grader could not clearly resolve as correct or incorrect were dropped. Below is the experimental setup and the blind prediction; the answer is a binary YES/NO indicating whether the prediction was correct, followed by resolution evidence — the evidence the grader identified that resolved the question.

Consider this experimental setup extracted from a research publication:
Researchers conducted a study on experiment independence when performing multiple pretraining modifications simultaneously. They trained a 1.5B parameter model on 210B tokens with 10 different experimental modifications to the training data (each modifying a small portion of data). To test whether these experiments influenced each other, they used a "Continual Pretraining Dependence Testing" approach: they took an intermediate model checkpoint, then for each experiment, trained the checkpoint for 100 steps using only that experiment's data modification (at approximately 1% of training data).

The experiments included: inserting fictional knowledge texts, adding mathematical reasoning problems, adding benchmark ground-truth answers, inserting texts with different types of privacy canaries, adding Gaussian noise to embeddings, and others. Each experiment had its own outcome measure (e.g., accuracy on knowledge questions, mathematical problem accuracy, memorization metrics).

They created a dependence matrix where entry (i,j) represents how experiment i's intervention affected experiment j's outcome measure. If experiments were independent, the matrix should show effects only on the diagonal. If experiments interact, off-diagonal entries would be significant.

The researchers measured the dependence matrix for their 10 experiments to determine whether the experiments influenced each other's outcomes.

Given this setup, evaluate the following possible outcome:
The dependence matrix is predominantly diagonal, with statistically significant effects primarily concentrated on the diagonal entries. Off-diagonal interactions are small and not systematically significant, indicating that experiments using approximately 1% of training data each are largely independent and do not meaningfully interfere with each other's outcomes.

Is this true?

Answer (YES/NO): YES